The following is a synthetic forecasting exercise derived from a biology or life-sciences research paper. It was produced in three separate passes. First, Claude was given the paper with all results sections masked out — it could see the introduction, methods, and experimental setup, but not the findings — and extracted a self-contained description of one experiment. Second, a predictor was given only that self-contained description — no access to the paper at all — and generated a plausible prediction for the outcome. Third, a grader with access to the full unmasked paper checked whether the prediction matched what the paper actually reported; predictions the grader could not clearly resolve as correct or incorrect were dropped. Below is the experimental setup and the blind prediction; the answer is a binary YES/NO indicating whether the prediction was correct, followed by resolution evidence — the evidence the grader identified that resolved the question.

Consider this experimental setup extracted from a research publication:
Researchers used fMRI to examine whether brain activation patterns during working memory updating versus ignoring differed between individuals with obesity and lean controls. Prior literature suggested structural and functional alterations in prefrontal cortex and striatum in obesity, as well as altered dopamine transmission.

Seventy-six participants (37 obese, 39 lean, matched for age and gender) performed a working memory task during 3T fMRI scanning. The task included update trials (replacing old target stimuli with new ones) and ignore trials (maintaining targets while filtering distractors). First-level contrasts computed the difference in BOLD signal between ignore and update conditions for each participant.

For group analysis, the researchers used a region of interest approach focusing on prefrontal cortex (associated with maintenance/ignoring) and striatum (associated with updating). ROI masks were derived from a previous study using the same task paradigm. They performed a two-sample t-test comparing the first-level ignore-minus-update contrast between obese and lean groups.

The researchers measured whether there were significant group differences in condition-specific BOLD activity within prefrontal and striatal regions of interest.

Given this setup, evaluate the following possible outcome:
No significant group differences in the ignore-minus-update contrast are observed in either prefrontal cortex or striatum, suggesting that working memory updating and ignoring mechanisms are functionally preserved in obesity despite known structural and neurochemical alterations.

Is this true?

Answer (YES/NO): YES